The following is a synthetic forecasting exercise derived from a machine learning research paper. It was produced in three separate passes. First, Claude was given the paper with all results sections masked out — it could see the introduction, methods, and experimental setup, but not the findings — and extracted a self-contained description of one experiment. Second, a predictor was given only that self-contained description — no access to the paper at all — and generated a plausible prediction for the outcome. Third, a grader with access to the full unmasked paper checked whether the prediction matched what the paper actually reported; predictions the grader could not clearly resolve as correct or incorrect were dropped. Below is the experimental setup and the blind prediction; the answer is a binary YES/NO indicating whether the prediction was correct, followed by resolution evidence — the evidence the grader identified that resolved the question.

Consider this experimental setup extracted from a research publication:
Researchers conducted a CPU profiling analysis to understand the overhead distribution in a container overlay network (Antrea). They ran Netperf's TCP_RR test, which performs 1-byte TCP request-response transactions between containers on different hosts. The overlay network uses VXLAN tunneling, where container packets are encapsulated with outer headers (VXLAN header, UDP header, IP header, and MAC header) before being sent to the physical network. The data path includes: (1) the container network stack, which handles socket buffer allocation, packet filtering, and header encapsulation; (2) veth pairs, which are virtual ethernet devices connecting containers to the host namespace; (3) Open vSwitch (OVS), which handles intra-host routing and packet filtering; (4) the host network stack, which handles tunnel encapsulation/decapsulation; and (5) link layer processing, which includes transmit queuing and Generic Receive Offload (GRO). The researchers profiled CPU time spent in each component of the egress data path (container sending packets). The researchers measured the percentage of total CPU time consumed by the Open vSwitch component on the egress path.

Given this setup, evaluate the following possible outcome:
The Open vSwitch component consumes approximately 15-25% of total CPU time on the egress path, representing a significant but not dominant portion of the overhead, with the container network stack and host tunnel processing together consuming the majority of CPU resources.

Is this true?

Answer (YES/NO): YES